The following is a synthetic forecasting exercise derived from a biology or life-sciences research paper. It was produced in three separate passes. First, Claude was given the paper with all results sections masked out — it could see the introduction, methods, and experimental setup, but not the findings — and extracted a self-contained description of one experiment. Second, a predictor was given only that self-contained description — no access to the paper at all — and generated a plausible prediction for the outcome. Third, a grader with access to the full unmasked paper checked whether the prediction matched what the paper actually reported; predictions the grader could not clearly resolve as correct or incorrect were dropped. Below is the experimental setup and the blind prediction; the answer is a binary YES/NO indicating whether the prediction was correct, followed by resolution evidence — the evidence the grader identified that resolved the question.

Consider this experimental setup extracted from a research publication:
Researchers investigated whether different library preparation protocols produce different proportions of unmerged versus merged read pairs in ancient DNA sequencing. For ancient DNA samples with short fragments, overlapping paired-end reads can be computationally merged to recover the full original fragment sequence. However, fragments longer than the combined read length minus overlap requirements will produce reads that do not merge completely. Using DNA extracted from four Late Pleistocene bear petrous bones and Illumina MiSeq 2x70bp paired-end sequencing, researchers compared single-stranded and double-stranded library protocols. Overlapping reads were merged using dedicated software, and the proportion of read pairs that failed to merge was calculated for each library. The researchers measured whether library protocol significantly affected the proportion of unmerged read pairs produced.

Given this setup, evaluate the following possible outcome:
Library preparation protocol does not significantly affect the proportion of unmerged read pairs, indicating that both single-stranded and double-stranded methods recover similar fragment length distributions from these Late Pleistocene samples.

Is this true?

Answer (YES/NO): NO